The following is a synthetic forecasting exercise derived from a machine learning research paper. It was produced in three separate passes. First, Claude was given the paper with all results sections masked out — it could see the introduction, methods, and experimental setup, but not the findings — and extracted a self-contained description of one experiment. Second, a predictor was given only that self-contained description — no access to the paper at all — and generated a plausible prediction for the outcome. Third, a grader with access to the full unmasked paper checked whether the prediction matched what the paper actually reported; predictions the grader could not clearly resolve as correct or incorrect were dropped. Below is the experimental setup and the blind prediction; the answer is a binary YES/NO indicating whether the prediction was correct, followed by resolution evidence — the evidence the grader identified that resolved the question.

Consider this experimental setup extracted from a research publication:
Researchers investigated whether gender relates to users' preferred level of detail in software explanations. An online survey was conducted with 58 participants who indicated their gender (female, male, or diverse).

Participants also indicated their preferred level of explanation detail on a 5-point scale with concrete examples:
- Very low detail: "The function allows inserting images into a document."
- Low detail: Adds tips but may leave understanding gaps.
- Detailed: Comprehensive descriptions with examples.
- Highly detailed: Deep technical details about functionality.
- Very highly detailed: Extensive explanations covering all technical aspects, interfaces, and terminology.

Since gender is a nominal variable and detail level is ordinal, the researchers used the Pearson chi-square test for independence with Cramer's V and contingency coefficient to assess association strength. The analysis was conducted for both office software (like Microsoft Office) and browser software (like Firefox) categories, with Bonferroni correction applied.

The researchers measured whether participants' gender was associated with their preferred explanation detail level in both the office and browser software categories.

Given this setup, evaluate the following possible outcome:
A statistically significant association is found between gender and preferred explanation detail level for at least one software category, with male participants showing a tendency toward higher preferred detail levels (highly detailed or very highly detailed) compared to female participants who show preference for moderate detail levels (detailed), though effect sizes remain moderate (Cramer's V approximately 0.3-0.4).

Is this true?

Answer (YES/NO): NO